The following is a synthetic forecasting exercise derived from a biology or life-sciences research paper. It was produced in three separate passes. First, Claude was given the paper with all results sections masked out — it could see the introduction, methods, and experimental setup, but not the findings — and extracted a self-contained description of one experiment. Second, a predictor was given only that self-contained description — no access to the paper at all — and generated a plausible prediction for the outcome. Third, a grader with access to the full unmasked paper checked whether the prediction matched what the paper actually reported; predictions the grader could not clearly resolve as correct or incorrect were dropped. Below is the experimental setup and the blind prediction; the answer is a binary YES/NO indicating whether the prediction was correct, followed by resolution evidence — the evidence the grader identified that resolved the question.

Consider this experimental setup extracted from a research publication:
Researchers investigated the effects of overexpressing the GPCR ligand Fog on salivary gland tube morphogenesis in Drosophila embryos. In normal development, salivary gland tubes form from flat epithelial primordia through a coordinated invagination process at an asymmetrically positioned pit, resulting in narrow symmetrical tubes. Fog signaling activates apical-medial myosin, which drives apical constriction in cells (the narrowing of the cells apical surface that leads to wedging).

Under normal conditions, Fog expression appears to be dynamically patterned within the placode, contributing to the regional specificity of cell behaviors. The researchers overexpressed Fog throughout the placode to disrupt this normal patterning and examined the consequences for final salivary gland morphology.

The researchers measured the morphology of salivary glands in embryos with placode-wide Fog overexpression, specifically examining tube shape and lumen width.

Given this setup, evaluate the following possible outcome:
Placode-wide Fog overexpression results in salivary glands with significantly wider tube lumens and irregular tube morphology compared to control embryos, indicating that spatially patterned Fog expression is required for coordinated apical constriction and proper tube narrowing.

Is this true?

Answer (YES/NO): YES